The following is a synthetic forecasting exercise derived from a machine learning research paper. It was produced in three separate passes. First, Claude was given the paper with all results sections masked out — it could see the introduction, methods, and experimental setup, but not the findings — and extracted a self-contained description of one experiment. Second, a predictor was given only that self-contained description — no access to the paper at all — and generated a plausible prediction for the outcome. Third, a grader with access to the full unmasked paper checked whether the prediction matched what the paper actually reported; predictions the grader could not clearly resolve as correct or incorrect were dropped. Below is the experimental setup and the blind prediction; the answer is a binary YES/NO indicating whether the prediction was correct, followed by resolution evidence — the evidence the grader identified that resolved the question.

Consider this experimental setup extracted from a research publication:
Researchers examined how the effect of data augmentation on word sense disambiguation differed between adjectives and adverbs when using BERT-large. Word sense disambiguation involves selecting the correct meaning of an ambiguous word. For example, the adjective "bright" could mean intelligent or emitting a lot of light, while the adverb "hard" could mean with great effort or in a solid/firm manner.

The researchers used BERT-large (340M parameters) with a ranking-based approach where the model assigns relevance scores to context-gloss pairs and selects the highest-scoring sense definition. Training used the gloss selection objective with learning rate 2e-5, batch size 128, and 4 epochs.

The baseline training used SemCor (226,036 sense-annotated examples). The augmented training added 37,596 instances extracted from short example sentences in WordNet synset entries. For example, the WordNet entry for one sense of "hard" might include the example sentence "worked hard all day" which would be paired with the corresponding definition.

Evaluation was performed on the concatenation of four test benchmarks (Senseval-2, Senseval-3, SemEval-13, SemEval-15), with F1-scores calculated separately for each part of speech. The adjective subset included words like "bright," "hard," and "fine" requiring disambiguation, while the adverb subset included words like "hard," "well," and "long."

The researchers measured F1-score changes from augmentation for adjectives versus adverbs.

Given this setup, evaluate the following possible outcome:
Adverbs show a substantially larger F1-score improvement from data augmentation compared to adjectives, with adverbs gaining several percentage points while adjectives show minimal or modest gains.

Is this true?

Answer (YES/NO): NO